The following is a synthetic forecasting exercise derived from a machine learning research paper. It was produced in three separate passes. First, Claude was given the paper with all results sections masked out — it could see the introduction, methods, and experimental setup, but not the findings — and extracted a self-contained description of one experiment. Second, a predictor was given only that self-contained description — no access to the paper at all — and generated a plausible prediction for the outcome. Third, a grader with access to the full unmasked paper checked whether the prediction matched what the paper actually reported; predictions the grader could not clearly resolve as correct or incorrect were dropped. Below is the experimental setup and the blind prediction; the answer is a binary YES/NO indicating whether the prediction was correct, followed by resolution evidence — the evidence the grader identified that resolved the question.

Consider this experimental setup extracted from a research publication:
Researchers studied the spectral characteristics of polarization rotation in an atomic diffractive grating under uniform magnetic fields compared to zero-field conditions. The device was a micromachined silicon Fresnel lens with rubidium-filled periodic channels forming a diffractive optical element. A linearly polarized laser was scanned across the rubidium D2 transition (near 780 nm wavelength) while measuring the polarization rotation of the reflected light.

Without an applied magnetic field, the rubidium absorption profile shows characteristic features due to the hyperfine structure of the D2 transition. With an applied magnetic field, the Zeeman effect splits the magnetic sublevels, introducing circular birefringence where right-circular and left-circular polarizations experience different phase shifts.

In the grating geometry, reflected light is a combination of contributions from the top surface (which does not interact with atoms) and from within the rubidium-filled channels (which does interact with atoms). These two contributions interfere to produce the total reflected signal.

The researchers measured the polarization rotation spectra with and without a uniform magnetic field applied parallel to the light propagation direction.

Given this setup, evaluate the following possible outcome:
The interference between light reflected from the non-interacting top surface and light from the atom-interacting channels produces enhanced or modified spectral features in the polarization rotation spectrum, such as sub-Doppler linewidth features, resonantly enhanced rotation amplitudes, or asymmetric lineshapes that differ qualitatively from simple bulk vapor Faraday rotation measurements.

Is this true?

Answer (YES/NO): YES